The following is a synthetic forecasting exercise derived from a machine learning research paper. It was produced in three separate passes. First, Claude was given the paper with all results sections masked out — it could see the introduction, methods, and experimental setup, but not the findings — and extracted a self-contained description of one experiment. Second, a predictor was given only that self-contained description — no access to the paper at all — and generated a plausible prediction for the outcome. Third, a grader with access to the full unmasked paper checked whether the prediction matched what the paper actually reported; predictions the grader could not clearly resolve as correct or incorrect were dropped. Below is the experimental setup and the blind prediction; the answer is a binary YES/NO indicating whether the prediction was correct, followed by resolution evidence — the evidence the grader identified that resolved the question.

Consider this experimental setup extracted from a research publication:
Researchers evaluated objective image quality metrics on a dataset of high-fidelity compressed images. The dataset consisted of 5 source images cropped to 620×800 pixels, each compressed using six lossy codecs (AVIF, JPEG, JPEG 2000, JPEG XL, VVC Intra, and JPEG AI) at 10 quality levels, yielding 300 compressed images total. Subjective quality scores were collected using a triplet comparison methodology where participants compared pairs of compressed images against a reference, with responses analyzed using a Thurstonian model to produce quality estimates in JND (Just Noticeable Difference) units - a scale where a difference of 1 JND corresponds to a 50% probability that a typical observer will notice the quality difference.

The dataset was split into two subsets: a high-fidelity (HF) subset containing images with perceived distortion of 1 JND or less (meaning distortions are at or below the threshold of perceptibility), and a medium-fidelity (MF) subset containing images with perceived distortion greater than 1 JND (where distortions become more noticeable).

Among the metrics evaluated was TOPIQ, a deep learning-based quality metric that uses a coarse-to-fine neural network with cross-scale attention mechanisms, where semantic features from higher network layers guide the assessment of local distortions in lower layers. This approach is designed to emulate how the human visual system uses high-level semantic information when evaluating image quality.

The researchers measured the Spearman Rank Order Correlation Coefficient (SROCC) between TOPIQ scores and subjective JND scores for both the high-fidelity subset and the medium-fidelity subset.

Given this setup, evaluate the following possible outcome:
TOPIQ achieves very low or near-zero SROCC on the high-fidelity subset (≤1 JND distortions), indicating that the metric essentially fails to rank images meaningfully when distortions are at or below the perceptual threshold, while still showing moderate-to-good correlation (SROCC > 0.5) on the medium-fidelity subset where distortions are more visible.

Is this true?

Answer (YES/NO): YES